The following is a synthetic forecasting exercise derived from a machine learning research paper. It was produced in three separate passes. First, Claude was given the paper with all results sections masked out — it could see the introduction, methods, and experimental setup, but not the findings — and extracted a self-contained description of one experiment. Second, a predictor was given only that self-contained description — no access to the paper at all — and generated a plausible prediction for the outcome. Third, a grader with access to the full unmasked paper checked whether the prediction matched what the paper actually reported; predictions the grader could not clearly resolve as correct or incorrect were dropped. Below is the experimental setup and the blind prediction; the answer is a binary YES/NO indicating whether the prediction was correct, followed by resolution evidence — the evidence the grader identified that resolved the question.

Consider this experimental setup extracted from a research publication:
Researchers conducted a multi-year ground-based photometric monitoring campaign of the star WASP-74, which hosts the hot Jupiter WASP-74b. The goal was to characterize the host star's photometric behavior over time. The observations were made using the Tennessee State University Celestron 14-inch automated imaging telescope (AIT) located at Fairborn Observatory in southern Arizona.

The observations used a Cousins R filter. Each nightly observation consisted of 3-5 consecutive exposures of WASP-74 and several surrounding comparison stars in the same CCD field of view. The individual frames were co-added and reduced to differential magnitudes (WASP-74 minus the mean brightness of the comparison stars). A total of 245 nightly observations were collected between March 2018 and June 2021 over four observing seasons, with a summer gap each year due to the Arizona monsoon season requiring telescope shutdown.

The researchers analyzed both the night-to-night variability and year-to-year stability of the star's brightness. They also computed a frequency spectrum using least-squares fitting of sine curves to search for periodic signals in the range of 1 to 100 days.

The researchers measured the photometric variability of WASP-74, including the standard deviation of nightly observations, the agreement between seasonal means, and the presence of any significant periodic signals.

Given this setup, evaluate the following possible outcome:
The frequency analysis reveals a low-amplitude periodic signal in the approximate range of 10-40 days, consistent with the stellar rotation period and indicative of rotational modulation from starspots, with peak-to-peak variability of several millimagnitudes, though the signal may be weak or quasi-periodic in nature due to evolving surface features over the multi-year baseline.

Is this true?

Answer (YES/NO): NO